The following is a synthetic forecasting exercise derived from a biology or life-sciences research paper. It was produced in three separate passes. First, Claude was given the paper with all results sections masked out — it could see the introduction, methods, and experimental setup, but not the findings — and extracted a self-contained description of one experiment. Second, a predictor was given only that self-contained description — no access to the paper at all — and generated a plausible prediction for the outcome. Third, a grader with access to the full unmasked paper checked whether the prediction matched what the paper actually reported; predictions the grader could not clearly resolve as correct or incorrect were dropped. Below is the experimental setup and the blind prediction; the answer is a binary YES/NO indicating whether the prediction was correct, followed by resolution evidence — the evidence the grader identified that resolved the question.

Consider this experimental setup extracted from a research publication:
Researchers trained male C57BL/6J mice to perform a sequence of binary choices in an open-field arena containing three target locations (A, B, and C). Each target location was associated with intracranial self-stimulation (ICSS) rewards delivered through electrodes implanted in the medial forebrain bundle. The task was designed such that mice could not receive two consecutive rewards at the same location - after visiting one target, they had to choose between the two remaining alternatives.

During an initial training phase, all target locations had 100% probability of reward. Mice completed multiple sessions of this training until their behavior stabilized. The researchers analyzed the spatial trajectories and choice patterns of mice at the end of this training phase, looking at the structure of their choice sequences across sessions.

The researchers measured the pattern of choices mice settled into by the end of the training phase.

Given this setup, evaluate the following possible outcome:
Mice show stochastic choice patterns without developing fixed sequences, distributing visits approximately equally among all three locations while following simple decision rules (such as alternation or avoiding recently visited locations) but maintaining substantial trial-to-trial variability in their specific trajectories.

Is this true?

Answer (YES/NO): NO